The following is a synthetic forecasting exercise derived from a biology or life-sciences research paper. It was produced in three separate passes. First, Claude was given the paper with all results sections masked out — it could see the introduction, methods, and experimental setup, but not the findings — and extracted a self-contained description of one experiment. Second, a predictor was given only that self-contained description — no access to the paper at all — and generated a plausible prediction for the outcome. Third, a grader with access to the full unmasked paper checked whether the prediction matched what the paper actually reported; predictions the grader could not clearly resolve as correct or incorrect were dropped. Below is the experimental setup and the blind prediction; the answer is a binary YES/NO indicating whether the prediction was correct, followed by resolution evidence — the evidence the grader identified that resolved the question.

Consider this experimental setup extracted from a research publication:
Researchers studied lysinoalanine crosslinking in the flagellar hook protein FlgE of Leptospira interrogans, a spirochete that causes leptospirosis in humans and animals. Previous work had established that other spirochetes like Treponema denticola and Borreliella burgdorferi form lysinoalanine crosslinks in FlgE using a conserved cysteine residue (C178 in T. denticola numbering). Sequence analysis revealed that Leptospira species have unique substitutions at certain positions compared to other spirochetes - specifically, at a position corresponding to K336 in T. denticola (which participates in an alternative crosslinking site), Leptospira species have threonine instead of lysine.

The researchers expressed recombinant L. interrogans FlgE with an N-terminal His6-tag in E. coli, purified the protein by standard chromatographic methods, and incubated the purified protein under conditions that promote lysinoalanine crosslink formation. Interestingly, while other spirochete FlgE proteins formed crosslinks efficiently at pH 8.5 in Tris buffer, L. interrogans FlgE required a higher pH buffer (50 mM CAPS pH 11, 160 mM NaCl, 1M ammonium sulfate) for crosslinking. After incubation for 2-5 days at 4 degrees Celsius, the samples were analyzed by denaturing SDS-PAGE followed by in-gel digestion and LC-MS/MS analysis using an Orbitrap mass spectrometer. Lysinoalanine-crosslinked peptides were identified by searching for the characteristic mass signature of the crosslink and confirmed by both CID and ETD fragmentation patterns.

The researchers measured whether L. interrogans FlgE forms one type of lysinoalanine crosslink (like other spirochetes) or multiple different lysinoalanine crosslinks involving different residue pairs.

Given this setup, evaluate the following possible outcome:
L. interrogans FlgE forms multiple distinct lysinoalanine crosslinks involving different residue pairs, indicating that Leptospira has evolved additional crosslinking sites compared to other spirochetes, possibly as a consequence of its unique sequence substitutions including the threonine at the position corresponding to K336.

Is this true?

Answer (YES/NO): YES